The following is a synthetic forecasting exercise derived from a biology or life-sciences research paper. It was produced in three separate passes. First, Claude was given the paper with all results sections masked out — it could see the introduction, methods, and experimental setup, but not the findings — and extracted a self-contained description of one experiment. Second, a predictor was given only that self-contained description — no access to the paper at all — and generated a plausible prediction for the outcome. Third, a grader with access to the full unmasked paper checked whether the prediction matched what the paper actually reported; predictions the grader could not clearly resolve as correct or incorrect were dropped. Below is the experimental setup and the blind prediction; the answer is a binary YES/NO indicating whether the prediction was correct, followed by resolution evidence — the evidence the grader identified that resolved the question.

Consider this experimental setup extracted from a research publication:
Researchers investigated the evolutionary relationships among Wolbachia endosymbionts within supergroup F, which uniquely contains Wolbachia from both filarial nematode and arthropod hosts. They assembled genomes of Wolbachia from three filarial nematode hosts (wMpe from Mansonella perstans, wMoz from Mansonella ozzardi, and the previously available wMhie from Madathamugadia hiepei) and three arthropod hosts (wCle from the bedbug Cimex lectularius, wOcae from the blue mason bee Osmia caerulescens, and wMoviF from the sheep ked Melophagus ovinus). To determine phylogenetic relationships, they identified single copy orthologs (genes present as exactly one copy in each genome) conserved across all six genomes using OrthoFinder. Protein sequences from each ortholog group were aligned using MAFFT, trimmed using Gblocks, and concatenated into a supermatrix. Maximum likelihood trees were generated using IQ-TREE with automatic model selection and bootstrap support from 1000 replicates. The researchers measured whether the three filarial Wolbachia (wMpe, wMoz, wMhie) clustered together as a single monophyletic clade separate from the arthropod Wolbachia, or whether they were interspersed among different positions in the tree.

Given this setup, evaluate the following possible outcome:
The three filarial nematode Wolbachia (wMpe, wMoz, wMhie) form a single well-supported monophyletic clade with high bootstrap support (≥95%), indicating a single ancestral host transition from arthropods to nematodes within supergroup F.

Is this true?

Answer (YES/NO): NO